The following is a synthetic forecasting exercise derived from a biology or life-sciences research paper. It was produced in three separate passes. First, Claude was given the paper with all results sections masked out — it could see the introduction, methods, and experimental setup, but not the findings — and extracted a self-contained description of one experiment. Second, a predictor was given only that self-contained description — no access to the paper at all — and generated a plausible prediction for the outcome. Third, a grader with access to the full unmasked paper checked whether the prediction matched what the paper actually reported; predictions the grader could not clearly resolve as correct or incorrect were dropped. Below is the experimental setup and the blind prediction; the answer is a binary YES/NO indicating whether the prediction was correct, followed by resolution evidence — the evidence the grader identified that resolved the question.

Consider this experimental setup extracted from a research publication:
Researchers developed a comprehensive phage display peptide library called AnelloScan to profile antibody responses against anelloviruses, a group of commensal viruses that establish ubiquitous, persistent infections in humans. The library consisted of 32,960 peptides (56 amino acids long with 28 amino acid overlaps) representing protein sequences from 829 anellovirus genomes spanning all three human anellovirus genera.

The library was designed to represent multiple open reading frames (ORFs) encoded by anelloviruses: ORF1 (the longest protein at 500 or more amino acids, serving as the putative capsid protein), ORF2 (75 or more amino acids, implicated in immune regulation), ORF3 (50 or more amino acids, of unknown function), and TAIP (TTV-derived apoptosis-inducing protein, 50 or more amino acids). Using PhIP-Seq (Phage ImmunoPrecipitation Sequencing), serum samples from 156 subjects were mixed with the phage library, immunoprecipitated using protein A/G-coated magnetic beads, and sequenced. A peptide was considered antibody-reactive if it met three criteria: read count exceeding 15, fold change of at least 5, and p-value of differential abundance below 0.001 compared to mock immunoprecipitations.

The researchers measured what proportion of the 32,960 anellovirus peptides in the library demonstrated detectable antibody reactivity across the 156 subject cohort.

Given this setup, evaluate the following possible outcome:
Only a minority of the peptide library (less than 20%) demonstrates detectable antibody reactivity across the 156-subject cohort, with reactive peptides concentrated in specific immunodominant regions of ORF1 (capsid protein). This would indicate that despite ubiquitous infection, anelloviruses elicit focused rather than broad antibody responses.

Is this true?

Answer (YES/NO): YES